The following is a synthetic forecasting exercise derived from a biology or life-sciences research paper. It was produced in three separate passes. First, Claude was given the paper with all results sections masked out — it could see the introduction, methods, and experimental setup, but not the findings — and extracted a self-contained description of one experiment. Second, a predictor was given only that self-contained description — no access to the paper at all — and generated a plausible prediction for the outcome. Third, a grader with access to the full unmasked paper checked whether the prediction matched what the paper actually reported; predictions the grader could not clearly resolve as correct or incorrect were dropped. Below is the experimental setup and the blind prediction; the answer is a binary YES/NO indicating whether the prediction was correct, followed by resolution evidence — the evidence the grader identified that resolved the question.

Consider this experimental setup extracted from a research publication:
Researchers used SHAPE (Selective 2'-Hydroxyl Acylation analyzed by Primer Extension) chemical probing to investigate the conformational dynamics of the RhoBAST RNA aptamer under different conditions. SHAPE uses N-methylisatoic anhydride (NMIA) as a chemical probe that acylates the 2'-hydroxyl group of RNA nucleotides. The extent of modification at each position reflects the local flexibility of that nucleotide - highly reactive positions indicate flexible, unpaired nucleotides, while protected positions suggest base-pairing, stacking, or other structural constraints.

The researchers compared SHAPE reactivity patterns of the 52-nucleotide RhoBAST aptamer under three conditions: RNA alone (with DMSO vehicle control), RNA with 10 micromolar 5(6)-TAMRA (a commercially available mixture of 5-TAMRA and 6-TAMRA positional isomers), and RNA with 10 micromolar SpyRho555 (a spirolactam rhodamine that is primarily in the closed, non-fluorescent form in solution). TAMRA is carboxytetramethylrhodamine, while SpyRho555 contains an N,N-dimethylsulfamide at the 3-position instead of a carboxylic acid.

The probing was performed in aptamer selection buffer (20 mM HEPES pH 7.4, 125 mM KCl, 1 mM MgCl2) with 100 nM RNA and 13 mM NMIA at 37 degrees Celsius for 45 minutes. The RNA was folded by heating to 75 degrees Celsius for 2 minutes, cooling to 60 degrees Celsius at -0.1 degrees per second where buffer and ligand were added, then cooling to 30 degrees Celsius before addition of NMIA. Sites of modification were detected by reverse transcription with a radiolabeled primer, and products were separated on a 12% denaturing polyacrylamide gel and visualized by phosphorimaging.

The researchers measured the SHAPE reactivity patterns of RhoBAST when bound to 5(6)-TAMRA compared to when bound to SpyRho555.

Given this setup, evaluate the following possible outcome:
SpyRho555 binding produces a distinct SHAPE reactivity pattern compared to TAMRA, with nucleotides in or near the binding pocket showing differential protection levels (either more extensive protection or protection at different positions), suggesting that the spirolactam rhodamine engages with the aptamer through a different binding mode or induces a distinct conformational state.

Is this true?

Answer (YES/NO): NO